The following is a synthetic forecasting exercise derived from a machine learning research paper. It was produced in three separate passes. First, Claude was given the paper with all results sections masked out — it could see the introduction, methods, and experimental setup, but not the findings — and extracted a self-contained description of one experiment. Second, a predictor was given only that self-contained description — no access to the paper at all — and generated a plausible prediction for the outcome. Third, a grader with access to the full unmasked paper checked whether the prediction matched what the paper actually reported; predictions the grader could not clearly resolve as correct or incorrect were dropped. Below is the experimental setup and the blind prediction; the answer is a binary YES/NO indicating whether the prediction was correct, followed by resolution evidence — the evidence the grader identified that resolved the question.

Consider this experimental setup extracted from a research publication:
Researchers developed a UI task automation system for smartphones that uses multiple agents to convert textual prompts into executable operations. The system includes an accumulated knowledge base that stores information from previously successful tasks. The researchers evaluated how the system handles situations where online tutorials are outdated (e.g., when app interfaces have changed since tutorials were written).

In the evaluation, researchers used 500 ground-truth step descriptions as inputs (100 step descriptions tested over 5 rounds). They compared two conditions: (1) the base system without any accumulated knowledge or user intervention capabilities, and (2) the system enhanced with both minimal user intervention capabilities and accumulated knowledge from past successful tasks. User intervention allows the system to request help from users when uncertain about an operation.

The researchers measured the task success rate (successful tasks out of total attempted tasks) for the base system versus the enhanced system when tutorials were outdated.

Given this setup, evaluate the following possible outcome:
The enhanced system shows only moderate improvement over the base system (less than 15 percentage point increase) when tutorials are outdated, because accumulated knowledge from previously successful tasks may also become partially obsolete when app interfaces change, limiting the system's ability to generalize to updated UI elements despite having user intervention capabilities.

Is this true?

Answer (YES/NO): NO